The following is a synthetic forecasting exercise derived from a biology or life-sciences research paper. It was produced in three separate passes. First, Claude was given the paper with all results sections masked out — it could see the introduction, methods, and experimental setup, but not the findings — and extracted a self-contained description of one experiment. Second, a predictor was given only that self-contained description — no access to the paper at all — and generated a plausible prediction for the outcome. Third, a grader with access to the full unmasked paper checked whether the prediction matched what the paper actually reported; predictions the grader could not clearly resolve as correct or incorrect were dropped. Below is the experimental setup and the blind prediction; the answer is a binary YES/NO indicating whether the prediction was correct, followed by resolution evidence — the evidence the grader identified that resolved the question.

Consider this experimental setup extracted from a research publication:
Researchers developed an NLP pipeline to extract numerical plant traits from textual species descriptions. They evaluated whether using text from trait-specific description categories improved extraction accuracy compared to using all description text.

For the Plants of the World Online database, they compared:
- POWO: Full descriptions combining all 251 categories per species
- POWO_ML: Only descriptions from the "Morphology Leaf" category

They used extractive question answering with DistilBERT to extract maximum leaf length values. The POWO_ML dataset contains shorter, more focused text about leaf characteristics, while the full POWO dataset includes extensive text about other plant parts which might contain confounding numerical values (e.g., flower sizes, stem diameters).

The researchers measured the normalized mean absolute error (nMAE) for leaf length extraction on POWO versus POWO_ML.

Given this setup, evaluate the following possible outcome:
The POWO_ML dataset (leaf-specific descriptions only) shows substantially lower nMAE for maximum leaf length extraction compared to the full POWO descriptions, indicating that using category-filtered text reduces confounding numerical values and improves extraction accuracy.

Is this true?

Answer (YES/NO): YES